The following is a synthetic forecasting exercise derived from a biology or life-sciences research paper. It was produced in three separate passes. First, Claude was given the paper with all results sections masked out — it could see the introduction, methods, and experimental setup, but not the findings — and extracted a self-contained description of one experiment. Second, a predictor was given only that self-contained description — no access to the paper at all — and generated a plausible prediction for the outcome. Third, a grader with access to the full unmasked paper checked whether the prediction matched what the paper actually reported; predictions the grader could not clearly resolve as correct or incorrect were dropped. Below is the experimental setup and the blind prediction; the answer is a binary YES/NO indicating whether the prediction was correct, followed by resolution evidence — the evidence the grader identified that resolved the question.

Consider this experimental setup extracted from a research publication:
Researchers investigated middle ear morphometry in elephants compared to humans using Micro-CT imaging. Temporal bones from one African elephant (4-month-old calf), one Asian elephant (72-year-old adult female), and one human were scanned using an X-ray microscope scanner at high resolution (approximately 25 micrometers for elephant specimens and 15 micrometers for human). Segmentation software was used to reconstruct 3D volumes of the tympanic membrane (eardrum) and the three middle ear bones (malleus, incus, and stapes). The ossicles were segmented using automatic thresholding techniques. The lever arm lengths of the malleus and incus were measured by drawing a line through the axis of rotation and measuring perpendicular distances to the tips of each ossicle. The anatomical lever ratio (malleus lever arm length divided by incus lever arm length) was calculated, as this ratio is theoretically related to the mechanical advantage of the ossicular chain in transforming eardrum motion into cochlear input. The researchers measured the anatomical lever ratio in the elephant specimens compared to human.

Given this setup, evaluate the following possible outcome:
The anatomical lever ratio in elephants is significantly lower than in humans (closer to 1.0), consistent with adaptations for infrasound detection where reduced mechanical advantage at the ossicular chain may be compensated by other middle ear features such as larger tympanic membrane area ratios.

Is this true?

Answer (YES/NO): NO